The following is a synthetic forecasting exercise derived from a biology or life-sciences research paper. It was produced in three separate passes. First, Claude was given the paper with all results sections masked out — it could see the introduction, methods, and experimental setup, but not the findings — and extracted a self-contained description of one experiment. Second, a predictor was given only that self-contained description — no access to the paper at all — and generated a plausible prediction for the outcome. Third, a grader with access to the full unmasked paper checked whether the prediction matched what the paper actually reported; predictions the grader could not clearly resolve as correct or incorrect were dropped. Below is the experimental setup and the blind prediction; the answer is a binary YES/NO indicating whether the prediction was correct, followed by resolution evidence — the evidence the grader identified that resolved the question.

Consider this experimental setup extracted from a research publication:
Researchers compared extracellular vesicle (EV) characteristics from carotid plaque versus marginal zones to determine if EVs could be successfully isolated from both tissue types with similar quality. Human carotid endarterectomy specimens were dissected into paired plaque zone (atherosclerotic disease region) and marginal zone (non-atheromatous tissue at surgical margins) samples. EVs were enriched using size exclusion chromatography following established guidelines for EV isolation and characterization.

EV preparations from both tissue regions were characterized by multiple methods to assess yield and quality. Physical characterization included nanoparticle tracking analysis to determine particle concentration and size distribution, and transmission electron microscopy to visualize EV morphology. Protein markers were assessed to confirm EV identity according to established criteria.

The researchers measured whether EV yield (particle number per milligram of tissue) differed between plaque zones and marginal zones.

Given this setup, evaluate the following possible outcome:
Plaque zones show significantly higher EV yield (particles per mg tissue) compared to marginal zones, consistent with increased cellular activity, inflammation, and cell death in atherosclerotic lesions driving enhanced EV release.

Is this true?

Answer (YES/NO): YES